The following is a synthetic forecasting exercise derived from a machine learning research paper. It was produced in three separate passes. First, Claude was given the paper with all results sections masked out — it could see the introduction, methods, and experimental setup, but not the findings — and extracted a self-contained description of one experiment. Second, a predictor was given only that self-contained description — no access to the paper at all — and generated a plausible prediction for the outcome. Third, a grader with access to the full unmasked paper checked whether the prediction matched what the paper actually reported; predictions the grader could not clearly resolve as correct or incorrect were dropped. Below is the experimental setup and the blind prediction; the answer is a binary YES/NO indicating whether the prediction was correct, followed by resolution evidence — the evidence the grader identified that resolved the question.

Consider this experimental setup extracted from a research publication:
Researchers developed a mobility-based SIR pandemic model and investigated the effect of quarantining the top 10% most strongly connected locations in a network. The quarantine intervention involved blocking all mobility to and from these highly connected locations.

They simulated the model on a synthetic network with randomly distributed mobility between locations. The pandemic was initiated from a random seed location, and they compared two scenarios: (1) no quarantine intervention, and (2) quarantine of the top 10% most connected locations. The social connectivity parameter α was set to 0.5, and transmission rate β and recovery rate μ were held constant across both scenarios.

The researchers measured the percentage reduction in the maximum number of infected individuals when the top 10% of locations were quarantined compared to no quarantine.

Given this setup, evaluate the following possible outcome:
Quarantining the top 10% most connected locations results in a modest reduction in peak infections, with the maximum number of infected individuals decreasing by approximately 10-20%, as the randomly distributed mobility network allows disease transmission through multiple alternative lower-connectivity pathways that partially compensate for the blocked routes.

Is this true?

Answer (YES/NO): NO